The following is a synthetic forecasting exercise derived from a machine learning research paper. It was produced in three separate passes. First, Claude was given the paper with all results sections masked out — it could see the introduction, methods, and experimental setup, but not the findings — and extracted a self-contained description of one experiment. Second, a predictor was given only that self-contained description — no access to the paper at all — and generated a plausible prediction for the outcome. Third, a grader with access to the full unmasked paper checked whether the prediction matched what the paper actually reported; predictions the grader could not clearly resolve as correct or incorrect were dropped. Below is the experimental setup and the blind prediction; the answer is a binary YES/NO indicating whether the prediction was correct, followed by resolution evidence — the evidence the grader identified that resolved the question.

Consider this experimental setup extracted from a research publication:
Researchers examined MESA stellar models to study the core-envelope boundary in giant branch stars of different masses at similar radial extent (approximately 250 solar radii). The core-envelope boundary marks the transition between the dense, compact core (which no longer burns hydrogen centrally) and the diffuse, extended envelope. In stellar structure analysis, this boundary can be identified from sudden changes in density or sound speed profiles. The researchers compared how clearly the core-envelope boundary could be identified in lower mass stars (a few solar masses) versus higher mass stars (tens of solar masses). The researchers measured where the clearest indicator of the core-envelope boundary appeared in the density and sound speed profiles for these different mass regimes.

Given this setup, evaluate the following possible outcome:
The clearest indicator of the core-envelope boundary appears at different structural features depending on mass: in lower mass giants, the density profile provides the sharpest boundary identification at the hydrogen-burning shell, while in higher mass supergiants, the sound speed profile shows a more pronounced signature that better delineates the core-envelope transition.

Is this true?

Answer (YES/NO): NO